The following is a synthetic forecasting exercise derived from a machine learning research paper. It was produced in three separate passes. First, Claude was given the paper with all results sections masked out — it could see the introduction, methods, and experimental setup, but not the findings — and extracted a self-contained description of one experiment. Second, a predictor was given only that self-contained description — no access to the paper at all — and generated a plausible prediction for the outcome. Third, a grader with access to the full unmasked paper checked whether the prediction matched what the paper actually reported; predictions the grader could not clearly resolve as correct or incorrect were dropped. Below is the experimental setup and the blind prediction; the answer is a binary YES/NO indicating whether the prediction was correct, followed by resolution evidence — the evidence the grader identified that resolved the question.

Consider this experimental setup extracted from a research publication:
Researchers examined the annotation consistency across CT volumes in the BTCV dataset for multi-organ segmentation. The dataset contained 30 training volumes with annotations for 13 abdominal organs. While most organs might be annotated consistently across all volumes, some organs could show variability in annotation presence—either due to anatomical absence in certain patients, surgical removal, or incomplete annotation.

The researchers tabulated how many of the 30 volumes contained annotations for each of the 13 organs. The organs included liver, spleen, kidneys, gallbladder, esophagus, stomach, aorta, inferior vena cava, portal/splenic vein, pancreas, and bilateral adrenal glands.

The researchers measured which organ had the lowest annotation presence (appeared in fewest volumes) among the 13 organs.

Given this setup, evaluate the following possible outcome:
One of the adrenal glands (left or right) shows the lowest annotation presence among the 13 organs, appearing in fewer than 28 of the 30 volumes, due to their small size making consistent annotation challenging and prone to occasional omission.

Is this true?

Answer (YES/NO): NO